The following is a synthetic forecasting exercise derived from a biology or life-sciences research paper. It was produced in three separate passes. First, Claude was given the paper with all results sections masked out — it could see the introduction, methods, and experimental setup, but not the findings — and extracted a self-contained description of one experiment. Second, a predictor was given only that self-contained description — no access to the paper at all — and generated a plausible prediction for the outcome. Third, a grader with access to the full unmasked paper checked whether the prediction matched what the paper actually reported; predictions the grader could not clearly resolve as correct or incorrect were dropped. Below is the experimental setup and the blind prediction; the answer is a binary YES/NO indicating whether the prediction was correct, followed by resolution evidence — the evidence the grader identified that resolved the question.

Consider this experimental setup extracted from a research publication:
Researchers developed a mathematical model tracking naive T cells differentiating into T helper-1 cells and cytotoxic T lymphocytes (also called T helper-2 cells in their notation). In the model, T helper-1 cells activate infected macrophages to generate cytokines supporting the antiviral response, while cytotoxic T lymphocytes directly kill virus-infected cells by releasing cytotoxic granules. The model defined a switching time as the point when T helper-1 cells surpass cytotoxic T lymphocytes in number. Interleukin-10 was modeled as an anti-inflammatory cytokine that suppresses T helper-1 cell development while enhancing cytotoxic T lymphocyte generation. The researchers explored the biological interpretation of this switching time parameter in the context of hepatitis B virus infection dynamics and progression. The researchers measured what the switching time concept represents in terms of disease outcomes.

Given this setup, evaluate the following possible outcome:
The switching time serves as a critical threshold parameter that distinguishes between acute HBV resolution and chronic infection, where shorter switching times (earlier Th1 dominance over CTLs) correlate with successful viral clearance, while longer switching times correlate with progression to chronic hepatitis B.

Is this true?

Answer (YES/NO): YES